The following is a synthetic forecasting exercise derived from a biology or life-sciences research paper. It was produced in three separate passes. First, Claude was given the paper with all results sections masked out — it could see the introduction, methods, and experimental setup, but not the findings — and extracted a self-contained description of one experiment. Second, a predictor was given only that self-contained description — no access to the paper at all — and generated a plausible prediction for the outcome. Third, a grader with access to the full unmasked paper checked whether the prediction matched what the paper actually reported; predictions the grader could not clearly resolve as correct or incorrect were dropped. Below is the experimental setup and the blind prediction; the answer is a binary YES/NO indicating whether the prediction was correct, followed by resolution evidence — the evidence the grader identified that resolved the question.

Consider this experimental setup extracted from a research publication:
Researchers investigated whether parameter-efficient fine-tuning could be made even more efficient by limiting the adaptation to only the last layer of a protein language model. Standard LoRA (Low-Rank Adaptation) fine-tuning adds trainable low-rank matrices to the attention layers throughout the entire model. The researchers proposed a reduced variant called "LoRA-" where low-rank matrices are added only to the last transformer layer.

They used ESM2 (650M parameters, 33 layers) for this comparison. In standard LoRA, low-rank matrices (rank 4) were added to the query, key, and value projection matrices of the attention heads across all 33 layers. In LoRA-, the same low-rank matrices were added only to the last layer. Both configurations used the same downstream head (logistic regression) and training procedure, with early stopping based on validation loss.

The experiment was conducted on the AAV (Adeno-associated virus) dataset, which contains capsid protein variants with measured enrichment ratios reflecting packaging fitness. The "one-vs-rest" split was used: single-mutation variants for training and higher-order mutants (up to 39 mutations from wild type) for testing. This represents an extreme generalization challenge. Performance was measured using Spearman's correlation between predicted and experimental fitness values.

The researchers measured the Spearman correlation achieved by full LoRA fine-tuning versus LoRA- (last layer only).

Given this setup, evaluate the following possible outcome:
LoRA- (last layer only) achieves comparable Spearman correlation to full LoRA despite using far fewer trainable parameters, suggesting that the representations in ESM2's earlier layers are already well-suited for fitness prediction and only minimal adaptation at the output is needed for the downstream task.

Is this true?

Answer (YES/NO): YES